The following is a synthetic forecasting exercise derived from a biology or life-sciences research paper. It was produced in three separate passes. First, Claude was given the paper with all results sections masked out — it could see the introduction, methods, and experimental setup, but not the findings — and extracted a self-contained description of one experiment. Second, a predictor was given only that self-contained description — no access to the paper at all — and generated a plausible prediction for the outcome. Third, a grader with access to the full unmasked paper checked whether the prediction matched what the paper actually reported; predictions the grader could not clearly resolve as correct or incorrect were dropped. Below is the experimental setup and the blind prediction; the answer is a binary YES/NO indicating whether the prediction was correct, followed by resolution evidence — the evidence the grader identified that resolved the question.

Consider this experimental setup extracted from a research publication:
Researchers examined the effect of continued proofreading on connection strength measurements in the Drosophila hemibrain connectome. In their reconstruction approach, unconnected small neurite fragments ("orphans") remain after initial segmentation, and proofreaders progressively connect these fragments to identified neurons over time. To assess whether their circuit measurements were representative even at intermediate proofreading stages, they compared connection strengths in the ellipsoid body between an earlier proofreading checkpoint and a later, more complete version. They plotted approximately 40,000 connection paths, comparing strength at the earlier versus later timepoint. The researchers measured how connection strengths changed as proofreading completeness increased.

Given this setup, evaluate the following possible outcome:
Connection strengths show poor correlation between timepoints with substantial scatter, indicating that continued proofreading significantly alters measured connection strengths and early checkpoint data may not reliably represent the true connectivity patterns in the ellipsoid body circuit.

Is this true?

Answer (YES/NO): NO